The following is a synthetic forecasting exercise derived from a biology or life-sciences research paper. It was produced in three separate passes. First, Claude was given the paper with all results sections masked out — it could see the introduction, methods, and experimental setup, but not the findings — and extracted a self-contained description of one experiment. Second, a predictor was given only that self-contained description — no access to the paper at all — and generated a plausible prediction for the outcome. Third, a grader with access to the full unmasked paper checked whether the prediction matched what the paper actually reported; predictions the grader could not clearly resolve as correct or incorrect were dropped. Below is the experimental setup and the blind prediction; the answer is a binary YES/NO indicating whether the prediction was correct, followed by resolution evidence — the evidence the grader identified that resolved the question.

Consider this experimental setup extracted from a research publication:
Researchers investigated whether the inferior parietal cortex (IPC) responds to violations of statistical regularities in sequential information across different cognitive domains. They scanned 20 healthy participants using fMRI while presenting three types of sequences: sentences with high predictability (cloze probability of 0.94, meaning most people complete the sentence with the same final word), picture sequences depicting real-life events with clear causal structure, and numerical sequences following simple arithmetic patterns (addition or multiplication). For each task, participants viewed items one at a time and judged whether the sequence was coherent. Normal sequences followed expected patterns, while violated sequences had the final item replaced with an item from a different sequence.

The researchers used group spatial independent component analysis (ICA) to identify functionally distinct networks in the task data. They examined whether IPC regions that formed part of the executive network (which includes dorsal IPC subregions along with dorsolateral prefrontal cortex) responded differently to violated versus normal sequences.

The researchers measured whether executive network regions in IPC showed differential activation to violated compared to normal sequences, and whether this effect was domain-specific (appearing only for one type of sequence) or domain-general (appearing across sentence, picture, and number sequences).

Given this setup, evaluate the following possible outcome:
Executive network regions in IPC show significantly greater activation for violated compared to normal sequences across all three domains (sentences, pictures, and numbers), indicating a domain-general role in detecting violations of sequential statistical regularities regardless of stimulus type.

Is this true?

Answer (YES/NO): YES